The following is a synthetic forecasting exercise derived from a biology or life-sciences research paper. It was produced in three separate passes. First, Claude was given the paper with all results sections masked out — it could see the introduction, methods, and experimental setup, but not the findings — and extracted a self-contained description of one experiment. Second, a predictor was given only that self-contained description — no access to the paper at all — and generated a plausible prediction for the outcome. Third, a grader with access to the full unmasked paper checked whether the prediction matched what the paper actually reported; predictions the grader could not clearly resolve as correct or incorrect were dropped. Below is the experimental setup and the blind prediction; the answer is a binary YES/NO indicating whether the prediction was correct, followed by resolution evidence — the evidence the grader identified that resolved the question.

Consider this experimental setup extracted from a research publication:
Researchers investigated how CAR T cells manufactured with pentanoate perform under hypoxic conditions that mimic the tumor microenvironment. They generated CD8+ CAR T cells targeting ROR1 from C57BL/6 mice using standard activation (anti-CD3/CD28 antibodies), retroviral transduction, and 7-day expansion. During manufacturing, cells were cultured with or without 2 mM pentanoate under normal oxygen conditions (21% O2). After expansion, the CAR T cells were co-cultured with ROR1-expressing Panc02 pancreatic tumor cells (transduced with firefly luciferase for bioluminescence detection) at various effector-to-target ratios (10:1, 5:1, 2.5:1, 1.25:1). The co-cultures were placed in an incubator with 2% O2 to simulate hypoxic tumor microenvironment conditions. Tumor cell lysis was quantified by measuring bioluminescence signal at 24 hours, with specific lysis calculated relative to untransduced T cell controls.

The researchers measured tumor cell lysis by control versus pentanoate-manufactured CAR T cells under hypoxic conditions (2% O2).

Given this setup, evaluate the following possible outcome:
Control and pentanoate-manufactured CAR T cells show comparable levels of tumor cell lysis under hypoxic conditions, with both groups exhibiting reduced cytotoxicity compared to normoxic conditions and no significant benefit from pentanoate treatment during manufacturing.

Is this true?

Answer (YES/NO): NO